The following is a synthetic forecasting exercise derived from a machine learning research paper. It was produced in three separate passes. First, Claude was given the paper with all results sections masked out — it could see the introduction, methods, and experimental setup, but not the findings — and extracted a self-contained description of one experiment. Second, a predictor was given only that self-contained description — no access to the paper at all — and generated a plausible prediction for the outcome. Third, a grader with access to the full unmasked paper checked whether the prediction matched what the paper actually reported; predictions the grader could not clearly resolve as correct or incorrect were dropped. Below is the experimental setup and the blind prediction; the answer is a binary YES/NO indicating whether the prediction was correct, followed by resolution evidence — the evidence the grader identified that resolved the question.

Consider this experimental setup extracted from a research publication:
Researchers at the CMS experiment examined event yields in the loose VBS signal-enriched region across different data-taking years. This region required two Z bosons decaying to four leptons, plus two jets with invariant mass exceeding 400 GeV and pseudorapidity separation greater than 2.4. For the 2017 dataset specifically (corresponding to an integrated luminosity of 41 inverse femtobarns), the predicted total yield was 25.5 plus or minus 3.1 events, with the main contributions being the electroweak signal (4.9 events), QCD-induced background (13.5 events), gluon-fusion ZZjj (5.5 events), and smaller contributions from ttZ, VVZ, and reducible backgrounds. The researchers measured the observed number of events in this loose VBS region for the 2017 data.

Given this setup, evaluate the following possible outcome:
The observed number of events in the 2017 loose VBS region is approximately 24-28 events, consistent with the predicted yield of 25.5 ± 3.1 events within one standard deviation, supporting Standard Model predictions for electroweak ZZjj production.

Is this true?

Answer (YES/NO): NO